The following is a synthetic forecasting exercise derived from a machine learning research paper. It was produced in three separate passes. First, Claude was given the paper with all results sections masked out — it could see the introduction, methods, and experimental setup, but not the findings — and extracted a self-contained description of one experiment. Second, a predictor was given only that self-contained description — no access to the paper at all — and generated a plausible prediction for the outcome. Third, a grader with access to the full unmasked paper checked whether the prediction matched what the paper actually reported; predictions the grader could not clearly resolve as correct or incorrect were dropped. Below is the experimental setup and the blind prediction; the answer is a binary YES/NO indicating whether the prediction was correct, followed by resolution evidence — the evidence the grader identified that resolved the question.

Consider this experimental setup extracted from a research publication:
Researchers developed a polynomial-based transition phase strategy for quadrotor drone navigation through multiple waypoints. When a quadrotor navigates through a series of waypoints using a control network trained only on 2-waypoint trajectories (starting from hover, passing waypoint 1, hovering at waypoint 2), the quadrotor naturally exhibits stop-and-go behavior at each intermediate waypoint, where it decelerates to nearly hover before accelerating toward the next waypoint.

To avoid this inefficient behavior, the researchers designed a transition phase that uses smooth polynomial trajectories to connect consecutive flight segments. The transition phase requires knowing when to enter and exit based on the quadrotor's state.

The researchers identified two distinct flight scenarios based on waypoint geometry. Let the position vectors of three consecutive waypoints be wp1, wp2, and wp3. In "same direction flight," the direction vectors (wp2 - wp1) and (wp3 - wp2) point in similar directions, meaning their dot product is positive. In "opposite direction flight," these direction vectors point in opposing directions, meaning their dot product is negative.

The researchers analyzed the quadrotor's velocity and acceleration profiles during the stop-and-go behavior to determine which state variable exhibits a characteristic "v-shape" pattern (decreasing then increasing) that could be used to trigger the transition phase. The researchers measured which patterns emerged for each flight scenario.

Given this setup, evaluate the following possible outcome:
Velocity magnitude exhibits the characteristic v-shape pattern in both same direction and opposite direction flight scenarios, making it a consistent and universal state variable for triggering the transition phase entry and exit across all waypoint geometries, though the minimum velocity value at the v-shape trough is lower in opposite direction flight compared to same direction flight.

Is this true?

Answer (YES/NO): NO